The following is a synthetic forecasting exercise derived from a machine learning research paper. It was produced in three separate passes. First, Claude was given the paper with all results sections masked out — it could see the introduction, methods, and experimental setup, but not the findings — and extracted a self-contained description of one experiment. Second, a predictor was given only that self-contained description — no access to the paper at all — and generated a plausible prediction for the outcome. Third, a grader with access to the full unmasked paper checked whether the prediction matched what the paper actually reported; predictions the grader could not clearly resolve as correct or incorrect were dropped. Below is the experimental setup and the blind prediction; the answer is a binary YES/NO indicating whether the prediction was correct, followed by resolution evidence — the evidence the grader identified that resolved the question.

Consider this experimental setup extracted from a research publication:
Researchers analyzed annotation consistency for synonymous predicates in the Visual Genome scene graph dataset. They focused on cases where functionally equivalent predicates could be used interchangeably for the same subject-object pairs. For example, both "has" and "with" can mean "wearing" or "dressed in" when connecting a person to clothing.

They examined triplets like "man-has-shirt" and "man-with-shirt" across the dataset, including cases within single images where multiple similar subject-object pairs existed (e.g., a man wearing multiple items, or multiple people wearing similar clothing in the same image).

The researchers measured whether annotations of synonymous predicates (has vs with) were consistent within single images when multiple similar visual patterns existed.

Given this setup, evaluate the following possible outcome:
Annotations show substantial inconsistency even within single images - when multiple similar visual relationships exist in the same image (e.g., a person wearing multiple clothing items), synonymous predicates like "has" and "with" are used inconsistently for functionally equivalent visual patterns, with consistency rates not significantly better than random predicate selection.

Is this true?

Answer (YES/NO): YES